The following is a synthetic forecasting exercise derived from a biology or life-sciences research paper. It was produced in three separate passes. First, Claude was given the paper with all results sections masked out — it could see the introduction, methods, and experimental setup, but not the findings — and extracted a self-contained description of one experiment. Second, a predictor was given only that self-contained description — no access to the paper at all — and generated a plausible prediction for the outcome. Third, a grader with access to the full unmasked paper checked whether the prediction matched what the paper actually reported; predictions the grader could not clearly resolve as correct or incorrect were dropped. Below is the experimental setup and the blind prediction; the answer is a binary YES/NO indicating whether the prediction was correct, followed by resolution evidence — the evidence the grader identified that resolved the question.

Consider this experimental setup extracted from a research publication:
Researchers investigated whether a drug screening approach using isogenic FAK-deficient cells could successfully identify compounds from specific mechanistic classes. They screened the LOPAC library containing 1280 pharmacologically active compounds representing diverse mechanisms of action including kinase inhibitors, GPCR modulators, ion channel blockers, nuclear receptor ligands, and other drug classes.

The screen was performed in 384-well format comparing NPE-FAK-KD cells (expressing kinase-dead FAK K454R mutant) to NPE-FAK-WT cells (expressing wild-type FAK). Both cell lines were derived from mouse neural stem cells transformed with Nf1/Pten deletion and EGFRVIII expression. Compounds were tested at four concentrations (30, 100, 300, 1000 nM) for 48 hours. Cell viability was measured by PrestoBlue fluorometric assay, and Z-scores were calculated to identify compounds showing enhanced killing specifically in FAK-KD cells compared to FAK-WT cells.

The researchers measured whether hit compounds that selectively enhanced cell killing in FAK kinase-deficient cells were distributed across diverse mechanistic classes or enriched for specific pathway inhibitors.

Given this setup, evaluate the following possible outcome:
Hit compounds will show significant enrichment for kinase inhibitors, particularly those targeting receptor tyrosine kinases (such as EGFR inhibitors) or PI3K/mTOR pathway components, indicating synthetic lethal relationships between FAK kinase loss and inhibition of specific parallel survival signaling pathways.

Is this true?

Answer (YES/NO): NO